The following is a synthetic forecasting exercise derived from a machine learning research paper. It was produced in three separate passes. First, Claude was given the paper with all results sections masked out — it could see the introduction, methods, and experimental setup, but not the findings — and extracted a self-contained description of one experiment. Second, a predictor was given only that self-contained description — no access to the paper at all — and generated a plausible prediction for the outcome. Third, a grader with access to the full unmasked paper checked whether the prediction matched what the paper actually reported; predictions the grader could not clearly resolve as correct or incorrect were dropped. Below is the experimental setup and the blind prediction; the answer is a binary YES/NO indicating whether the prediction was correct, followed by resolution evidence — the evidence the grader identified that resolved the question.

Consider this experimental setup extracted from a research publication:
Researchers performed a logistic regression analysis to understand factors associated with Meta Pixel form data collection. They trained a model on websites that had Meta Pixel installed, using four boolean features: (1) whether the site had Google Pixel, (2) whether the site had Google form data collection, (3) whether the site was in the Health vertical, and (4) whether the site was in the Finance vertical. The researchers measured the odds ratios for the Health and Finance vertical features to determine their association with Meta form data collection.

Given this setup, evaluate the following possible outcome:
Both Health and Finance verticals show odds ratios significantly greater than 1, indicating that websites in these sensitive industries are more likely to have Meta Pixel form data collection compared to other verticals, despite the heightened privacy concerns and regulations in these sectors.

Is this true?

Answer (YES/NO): NO